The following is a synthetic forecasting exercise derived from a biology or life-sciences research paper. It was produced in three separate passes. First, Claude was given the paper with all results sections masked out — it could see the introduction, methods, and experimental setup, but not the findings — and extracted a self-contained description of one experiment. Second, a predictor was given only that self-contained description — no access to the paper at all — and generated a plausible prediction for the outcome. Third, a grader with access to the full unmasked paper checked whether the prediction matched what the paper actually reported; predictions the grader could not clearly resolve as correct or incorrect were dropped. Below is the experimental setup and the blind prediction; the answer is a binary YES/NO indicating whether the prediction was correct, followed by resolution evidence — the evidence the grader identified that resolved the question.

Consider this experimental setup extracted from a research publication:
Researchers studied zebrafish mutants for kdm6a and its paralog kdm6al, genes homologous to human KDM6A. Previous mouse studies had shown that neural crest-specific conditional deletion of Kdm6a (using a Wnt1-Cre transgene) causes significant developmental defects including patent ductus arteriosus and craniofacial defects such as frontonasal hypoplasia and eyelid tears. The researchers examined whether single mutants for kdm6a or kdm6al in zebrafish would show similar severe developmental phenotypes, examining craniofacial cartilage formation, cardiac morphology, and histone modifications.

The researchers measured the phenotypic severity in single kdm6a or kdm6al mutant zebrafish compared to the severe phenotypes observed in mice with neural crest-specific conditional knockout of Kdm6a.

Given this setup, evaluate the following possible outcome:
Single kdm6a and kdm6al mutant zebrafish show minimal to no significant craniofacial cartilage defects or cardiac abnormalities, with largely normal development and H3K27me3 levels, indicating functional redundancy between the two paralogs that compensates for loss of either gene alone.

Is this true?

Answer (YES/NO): NO